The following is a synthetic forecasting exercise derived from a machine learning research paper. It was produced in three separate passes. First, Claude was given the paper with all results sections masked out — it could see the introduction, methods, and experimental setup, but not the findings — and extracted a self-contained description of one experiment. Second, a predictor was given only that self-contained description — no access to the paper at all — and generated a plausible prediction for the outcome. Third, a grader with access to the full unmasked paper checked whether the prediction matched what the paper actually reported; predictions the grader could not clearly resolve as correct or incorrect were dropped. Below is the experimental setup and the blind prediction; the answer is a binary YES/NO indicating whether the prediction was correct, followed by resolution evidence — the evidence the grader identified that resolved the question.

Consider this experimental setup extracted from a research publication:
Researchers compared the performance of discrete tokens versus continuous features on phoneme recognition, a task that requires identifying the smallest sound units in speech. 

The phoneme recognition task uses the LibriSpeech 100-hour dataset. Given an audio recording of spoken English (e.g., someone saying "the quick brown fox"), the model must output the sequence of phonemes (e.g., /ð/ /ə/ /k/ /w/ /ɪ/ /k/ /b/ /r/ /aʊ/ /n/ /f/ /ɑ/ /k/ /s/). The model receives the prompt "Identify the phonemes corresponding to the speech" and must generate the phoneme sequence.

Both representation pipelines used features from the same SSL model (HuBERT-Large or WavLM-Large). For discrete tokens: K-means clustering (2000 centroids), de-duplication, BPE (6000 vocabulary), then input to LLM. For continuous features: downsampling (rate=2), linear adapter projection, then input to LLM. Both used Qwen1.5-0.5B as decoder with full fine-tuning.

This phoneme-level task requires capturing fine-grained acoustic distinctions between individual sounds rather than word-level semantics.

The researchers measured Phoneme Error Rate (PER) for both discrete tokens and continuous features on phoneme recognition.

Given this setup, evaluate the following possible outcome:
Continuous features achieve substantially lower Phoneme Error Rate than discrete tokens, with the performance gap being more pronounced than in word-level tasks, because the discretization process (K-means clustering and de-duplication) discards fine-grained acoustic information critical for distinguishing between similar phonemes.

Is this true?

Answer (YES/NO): NO